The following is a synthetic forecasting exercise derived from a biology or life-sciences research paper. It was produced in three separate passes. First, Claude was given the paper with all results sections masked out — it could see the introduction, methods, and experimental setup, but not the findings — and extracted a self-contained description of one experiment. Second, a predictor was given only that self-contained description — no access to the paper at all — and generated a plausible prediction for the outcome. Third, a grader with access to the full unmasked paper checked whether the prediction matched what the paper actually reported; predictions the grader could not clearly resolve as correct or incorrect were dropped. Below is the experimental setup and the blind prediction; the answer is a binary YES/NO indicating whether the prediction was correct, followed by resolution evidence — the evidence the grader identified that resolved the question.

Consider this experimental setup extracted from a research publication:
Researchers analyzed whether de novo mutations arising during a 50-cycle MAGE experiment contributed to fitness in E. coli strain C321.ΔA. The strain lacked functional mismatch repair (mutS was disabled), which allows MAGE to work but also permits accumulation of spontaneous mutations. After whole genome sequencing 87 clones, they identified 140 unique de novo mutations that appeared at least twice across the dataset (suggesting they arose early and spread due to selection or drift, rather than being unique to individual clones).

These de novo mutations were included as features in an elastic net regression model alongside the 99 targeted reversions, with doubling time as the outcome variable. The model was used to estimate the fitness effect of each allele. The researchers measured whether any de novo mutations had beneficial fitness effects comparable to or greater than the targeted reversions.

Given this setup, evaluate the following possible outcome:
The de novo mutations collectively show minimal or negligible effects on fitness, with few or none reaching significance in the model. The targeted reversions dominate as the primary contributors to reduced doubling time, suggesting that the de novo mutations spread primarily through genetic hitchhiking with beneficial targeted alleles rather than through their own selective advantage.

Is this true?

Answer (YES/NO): NO